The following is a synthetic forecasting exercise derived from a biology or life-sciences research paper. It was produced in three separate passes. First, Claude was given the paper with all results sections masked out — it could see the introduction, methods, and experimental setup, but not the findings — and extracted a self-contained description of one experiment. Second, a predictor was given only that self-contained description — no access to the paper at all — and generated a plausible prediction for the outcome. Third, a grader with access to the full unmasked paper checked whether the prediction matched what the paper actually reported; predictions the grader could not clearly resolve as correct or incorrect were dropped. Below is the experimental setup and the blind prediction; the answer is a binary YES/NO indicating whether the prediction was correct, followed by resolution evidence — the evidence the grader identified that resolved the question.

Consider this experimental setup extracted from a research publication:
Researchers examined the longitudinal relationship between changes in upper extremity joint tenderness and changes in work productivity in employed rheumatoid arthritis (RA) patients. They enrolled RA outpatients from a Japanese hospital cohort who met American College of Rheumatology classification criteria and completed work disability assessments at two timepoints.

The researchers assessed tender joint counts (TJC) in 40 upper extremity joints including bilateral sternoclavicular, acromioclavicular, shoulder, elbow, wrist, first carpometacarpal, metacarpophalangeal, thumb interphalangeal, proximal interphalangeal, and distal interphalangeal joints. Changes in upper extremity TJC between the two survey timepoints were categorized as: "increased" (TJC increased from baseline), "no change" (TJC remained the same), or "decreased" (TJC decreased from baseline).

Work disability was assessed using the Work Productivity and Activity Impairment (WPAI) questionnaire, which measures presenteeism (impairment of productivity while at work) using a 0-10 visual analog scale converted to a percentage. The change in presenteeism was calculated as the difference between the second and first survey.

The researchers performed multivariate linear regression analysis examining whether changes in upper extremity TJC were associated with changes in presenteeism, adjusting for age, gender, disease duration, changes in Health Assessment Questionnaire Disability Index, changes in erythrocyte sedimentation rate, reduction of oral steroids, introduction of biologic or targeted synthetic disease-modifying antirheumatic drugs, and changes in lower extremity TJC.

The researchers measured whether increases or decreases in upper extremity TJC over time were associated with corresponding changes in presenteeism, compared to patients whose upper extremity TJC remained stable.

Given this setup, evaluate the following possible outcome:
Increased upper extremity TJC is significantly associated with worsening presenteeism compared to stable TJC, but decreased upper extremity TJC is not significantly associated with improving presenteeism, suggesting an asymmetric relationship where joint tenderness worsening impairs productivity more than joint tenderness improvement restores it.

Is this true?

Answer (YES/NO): NO